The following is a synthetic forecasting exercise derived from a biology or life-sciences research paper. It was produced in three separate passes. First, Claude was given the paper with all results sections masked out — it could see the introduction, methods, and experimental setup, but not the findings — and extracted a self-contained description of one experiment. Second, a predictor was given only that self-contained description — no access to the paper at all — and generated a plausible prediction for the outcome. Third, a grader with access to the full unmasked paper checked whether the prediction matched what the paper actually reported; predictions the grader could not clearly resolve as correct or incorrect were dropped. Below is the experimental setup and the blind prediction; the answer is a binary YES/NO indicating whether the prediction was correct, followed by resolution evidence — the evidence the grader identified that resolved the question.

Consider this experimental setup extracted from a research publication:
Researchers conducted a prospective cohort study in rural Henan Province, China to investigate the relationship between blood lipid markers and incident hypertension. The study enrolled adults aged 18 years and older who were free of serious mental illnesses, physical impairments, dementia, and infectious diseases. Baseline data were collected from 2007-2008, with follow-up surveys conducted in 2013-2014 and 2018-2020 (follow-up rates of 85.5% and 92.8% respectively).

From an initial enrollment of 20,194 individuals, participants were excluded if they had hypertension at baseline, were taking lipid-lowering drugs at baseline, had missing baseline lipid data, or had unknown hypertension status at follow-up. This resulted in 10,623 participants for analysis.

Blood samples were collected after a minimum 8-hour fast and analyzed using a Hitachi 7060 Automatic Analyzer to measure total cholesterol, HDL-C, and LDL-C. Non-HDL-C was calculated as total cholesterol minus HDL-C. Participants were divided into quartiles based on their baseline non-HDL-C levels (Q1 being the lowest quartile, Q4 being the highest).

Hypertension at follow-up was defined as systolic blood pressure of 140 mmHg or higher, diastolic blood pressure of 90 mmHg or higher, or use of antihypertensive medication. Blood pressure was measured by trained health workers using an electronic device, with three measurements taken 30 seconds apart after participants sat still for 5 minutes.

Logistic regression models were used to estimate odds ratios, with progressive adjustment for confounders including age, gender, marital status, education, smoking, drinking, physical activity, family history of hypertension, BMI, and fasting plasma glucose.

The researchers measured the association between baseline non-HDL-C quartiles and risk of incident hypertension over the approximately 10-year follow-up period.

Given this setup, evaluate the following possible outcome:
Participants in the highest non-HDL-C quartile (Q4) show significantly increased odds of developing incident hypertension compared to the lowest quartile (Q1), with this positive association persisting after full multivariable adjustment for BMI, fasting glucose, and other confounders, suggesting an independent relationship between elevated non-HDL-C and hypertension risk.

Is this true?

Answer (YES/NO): YES